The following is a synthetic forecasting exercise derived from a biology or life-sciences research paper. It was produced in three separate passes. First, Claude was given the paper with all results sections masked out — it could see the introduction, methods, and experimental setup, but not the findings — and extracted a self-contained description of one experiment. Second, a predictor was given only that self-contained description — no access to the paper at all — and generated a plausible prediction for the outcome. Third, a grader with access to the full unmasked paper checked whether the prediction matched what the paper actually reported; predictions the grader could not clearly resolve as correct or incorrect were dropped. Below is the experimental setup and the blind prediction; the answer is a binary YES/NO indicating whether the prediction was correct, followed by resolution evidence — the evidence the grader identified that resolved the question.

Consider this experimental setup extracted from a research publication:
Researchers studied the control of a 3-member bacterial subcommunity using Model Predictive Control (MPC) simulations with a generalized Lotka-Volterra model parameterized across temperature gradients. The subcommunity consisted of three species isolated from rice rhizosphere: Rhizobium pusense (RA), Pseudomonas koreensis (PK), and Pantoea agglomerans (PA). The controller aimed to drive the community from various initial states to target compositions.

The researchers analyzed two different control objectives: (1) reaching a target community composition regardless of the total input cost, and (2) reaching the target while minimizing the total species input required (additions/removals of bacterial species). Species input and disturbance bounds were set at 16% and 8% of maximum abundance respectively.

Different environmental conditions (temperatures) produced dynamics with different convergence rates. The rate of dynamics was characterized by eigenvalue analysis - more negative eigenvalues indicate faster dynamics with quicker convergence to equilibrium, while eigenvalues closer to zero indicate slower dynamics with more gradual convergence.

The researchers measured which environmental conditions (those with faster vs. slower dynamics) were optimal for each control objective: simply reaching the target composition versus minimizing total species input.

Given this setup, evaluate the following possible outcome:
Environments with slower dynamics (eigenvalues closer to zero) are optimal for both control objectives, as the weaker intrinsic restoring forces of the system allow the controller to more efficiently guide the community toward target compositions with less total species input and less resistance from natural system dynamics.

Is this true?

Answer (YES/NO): NO